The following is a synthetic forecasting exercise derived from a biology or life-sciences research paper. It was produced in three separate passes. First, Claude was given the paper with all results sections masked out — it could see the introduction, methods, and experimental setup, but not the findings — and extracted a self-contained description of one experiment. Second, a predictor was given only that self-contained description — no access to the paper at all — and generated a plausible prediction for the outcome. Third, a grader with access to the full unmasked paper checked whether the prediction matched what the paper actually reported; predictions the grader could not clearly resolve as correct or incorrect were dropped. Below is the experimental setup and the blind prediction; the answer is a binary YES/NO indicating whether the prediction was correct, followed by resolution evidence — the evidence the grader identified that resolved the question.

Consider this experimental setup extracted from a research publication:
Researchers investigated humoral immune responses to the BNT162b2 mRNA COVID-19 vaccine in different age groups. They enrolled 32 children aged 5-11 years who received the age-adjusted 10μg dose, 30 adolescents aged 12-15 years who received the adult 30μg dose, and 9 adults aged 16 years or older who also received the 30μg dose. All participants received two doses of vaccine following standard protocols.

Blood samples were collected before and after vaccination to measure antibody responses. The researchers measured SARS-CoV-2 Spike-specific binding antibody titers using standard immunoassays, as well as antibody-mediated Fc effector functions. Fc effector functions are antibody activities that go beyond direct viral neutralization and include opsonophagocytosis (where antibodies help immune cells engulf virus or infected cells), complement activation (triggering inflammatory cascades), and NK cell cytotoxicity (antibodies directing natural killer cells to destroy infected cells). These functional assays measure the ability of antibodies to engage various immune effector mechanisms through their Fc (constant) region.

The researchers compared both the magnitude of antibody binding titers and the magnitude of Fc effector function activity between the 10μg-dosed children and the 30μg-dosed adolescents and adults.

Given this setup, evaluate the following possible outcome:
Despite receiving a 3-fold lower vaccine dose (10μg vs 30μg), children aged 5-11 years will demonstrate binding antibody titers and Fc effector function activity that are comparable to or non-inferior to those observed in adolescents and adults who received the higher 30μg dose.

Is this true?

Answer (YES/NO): NO